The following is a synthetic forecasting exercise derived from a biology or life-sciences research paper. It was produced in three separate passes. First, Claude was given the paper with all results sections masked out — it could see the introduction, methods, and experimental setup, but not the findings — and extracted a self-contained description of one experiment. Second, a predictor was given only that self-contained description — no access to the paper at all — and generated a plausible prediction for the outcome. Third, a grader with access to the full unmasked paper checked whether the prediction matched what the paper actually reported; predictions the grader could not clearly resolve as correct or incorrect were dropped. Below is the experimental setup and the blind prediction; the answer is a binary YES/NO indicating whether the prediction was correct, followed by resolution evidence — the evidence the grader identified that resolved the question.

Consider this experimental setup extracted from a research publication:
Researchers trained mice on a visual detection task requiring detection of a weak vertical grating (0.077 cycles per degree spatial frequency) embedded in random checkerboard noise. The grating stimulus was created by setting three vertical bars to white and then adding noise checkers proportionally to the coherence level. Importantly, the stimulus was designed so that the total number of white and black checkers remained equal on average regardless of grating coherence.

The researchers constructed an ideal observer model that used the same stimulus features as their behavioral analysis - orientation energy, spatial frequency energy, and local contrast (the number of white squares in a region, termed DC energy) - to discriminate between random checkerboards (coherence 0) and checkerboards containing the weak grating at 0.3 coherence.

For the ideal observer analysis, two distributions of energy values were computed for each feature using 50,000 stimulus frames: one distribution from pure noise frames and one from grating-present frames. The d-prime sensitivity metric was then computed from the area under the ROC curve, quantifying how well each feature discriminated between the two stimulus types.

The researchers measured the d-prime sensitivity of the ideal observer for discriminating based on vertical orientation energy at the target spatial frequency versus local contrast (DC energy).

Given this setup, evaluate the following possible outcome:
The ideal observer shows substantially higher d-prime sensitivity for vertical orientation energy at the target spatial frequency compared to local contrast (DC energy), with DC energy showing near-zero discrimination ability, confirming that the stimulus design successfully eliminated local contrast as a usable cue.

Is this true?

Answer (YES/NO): NO